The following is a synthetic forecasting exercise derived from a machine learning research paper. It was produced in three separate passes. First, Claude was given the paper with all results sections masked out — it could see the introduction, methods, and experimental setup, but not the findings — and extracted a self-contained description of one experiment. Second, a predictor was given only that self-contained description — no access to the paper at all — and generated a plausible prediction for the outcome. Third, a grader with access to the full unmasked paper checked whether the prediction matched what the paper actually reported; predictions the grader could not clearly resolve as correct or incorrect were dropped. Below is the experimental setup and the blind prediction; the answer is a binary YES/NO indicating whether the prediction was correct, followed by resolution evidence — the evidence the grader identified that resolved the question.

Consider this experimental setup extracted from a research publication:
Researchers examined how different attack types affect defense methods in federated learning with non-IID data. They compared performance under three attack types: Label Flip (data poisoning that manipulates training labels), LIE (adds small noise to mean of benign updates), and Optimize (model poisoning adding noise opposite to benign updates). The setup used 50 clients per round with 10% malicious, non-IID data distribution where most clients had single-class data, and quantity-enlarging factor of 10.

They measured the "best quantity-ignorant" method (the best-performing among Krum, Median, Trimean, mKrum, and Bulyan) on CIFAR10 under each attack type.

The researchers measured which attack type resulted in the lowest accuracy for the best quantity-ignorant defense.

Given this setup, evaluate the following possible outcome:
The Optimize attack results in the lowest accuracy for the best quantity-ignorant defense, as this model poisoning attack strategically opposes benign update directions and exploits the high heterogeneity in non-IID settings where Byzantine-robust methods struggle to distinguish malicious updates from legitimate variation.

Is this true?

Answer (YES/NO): NO